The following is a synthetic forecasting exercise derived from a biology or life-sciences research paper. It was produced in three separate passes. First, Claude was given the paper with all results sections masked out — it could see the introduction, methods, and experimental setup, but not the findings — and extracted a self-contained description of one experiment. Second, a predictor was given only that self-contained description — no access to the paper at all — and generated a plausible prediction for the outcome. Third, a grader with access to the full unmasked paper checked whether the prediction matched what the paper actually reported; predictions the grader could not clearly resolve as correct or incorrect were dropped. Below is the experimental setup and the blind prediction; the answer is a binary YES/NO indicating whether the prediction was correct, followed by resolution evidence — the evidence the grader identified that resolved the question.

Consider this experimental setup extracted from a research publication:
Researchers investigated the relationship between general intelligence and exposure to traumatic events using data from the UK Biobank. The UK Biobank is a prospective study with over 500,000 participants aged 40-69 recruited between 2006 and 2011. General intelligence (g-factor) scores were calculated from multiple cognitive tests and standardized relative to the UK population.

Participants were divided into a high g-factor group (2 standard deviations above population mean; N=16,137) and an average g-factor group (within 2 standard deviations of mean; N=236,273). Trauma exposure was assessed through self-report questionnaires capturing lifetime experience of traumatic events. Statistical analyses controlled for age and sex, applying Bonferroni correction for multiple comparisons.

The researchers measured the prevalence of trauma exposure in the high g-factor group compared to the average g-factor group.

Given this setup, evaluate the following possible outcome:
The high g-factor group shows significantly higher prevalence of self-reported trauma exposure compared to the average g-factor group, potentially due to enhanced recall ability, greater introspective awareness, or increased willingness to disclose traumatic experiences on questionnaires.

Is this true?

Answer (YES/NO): NO